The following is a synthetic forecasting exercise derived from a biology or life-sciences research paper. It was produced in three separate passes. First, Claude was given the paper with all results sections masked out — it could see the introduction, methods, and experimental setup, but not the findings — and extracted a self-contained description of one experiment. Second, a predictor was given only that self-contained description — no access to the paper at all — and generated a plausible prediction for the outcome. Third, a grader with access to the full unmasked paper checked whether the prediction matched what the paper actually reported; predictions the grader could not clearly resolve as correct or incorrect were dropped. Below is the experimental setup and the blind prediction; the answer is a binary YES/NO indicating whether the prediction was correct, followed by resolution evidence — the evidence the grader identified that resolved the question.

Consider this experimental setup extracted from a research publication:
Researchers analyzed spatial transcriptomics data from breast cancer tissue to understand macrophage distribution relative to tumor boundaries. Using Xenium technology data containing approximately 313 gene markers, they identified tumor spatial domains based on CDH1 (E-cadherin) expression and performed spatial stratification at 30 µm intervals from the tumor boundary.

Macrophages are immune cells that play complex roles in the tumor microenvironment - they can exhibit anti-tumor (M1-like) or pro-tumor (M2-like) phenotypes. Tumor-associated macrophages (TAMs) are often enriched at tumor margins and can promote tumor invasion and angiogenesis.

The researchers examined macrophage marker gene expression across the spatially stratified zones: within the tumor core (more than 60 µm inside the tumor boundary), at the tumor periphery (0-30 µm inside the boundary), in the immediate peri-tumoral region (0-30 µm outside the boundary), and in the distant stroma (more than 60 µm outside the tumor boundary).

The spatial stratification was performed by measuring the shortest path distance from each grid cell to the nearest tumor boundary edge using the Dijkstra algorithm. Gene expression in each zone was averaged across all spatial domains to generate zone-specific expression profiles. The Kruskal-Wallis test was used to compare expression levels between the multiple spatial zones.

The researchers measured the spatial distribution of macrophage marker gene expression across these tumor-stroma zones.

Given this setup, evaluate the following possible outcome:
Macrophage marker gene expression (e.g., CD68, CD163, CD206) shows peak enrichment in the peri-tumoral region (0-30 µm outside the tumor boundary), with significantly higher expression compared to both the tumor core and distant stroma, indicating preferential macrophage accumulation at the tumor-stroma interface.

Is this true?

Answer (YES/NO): NO